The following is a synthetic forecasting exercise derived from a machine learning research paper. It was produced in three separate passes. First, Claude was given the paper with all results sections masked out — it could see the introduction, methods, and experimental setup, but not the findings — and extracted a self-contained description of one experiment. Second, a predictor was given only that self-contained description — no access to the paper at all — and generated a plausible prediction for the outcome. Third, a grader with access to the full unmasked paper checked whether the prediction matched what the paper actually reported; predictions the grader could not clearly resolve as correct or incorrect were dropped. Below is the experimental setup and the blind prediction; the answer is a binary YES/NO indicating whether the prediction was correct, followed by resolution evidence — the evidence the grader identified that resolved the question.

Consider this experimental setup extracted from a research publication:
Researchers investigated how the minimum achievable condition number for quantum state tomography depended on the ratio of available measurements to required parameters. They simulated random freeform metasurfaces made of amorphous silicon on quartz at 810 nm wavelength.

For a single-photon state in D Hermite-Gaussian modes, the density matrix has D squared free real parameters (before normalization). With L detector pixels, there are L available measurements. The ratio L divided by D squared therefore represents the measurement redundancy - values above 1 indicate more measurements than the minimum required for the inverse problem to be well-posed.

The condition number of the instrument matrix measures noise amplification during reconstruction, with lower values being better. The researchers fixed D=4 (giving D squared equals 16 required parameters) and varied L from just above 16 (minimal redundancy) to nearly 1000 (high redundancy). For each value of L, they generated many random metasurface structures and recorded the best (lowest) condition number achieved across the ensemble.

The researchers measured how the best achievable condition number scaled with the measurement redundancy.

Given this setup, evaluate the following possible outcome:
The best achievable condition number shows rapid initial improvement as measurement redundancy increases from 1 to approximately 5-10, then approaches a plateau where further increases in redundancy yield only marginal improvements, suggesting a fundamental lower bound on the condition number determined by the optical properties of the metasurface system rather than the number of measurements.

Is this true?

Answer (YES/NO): NO